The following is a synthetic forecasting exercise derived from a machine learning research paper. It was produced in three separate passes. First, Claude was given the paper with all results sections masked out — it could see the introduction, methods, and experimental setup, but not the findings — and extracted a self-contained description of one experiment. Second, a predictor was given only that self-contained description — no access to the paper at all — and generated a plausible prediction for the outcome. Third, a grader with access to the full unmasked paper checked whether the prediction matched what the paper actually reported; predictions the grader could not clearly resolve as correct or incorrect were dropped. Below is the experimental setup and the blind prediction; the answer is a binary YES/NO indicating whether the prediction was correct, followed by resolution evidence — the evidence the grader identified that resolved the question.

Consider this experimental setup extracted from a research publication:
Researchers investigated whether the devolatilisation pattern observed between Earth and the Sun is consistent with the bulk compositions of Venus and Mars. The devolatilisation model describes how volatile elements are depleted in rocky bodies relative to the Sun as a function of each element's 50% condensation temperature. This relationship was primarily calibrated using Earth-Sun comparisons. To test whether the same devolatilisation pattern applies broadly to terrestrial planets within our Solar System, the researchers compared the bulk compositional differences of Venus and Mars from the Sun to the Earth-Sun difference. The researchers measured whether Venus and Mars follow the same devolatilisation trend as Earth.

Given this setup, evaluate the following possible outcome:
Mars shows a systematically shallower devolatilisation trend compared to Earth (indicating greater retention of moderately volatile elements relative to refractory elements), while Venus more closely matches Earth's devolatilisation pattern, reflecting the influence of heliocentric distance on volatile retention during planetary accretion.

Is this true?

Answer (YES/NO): NO